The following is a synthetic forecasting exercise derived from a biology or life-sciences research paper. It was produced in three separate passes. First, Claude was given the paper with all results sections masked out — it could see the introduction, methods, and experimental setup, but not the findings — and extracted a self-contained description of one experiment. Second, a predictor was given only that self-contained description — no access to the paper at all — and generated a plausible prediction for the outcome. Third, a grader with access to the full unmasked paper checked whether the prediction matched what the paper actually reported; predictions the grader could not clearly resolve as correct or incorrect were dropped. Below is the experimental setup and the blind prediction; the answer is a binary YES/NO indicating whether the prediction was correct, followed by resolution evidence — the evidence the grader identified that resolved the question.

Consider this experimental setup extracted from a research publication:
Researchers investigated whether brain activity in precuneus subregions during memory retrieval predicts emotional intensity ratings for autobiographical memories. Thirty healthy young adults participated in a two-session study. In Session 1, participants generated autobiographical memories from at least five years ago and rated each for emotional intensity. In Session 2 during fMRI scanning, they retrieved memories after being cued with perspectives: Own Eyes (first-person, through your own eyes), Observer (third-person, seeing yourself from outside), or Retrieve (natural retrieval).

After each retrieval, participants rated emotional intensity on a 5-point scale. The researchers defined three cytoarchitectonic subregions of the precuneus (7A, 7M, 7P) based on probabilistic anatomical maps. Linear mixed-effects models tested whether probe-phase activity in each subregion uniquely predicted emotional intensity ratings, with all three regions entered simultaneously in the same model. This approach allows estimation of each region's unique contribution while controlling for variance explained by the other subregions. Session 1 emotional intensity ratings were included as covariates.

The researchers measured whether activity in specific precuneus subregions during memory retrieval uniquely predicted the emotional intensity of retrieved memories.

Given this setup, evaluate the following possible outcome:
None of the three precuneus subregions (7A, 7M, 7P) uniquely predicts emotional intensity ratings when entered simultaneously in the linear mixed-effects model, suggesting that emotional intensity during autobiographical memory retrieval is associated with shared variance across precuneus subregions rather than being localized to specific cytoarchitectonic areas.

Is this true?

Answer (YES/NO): NO